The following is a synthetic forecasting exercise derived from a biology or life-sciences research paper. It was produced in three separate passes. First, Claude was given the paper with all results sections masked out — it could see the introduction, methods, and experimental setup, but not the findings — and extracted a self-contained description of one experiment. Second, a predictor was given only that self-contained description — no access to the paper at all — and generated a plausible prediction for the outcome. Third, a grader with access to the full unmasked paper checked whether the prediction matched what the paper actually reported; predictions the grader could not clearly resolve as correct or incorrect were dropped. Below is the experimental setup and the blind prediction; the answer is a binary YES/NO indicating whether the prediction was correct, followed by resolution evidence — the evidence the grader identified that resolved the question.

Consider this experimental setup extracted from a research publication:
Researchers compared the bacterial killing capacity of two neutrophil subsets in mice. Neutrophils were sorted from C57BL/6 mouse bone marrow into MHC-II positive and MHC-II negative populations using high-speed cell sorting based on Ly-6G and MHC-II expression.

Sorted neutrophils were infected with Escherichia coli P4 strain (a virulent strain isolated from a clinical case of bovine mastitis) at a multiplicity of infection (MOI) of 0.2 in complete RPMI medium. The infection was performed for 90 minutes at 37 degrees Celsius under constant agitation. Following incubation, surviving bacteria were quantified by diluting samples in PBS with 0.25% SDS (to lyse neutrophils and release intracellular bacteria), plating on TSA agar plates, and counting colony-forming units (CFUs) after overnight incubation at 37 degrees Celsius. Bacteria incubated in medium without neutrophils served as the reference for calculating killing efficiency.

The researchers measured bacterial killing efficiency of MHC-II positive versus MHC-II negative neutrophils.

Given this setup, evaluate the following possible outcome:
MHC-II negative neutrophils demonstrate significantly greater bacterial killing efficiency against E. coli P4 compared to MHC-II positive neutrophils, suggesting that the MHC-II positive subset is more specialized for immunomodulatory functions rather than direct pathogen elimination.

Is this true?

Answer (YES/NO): NO